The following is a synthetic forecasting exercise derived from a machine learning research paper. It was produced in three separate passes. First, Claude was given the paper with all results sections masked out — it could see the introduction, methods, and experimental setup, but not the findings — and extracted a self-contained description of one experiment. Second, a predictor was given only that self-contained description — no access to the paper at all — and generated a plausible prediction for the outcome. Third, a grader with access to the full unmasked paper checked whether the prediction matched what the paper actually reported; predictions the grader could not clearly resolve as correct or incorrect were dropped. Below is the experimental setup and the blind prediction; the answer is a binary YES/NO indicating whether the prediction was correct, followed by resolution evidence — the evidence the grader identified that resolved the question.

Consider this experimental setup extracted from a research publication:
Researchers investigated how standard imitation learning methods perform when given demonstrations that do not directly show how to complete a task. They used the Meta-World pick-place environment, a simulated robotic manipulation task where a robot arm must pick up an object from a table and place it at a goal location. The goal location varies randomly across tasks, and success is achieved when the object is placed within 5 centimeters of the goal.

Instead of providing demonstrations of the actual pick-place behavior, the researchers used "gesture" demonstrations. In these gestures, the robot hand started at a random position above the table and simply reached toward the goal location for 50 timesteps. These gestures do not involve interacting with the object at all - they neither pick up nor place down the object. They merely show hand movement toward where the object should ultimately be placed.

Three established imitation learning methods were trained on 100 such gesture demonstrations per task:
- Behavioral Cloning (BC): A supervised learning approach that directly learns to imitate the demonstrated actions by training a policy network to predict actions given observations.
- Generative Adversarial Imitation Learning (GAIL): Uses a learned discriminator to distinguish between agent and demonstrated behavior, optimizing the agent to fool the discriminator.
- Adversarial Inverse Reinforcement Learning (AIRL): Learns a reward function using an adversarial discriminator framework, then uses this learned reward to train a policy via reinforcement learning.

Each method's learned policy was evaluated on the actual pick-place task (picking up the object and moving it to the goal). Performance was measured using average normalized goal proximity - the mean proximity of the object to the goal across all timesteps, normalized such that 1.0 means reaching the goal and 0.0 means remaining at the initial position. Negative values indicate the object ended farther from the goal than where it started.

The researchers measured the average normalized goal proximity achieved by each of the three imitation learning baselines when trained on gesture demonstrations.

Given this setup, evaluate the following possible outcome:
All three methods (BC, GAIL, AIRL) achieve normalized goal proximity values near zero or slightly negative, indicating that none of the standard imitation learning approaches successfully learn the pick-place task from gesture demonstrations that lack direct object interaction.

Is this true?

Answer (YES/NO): YES